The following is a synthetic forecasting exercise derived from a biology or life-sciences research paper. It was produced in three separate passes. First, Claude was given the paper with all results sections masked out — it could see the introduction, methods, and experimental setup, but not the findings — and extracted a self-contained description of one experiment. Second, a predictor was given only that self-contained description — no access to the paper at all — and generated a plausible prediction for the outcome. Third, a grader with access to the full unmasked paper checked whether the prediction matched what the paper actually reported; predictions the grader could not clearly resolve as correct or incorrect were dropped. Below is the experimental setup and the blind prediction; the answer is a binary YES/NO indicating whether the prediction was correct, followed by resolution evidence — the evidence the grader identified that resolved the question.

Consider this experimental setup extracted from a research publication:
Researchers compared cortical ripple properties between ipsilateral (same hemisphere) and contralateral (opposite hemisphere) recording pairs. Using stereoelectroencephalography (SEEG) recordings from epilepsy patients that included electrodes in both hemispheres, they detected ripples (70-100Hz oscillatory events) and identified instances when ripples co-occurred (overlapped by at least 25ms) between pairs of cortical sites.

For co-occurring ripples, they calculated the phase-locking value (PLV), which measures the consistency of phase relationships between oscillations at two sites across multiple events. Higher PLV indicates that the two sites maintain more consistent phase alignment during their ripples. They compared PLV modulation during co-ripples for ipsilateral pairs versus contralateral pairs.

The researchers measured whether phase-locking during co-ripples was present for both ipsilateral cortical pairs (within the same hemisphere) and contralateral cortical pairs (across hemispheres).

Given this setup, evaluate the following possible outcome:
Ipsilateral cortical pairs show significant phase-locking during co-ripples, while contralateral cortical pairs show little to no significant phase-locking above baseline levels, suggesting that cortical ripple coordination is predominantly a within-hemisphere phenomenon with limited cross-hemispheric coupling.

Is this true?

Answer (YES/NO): NO